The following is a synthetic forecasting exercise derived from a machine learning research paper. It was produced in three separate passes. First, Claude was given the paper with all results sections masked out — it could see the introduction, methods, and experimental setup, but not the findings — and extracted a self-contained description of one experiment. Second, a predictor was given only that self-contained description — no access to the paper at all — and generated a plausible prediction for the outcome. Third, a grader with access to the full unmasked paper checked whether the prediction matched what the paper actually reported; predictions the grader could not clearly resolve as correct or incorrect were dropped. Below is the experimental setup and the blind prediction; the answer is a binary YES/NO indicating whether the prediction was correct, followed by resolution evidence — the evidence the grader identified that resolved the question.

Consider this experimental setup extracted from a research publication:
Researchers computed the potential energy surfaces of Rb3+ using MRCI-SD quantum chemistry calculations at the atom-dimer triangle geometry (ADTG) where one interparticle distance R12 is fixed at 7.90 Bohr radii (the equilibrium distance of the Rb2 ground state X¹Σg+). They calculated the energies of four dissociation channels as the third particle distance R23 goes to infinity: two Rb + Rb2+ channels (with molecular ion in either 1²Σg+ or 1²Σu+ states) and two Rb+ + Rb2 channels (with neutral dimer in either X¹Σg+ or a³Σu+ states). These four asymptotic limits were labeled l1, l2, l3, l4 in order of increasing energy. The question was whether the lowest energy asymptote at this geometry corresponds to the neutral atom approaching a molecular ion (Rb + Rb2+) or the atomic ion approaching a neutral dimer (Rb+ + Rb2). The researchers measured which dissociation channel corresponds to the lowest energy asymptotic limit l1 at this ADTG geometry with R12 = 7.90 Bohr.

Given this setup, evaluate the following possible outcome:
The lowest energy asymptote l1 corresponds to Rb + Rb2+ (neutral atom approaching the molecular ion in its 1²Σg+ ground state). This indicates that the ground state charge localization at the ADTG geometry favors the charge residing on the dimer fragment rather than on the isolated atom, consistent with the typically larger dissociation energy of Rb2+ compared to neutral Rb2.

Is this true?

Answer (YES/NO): YES